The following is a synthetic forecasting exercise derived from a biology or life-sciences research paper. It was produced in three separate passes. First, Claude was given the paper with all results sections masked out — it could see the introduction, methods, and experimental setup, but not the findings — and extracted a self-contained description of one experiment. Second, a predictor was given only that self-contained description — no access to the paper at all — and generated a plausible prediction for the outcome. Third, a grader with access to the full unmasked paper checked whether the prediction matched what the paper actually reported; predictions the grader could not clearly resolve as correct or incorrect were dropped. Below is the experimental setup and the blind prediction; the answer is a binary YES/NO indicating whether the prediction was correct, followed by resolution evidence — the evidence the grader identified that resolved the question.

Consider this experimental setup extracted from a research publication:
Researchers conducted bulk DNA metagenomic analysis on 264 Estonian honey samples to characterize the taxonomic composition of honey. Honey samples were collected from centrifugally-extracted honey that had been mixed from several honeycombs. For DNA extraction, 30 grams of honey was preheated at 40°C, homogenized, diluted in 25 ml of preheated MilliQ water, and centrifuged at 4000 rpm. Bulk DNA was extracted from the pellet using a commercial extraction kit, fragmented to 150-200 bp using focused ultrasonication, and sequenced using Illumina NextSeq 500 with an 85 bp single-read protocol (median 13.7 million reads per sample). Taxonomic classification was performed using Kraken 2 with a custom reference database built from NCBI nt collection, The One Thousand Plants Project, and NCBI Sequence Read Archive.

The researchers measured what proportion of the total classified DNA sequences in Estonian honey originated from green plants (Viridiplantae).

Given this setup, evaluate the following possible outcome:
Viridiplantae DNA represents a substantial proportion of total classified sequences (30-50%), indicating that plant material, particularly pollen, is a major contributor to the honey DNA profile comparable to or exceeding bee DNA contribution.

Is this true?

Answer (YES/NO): NO